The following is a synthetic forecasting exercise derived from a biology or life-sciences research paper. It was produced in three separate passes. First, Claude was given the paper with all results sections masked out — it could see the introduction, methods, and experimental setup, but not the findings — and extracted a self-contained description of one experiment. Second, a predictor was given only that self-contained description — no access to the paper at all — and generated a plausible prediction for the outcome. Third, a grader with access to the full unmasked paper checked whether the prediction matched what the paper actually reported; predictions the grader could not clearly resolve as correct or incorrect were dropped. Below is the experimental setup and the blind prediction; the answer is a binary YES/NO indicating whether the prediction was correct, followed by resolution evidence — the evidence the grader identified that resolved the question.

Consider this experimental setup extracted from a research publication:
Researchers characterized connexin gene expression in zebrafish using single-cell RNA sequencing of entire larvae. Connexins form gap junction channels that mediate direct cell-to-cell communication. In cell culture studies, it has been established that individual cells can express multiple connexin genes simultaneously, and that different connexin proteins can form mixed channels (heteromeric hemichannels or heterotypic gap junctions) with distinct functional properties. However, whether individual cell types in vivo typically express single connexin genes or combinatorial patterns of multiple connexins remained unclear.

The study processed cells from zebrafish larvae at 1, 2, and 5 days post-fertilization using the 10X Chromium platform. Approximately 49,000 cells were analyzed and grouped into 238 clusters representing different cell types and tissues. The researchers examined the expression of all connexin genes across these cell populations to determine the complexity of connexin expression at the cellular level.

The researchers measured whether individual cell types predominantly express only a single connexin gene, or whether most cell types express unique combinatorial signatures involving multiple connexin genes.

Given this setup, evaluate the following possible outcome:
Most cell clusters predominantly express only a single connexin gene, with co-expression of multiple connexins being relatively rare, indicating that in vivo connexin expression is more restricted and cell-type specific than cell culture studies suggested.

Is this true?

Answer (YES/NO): NO